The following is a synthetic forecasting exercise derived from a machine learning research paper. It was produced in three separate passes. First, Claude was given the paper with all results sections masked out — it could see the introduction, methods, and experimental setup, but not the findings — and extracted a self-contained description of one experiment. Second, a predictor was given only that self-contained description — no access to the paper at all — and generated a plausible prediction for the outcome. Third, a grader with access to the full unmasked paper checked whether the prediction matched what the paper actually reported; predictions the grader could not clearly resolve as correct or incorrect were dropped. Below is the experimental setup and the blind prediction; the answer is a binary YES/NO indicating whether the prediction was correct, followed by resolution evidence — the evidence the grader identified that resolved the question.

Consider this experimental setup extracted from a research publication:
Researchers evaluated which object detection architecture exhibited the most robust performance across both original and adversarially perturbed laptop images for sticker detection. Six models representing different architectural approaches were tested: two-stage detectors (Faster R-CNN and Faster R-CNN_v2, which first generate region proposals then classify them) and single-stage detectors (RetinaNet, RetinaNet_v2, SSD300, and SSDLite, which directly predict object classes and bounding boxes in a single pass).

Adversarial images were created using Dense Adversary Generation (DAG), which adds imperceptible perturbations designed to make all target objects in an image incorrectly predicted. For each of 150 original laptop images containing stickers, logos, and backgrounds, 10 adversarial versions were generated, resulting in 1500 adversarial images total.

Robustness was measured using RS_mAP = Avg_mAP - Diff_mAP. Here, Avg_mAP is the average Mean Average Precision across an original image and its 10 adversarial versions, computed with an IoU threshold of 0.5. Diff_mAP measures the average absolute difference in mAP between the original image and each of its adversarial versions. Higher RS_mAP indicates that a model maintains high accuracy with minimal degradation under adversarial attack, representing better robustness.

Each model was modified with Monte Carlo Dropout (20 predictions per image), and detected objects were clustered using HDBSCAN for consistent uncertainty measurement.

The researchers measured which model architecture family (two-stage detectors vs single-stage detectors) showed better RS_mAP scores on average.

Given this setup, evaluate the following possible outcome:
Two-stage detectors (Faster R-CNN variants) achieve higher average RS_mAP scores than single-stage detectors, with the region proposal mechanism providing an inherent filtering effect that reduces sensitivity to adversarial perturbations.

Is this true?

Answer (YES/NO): YES